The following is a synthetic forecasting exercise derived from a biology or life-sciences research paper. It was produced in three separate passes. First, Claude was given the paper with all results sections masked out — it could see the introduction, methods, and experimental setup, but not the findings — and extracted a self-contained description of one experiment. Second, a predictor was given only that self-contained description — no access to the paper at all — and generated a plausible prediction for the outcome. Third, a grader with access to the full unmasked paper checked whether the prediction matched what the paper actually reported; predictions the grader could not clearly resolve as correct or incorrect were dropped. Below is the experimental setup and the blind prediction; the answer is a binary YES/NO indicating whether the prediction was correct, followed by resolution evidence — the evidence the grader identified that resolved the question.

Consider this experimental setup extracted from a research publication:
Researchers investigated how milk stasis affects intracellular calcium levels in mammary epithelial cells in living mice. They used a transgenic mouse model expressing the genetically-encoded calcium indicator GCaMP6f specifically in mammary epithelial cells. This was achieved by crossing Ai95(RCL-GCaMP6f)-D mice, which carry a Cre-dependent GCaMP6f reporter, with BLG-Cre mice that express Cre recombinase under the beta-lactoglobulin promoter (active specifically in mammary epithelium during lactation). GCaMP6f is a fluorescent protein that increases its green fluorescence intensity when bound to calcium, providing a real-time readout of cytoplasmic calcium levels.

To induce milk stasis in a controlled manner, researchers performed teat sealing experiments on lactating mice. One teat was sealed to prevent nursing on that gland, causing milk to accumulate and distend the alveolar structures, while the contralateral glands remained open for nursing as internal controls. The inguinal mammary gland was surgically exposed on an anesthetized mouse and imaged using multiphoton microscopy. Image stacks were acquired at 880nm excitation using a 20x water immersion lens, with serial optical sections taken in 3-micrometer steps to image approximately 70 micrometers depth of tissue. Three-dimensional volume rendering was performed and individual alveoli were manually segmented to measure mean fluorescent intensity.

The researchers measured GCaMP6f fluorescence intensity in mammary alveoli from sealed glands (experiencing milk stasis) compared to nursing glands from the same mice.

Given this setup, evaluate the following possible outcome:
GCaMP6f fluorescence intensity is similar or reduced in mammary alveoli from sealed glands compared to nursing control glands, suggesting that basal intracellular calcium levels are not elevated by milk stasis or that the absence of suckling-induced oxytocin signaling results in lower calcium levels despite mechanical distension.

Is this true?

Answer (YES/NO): NO